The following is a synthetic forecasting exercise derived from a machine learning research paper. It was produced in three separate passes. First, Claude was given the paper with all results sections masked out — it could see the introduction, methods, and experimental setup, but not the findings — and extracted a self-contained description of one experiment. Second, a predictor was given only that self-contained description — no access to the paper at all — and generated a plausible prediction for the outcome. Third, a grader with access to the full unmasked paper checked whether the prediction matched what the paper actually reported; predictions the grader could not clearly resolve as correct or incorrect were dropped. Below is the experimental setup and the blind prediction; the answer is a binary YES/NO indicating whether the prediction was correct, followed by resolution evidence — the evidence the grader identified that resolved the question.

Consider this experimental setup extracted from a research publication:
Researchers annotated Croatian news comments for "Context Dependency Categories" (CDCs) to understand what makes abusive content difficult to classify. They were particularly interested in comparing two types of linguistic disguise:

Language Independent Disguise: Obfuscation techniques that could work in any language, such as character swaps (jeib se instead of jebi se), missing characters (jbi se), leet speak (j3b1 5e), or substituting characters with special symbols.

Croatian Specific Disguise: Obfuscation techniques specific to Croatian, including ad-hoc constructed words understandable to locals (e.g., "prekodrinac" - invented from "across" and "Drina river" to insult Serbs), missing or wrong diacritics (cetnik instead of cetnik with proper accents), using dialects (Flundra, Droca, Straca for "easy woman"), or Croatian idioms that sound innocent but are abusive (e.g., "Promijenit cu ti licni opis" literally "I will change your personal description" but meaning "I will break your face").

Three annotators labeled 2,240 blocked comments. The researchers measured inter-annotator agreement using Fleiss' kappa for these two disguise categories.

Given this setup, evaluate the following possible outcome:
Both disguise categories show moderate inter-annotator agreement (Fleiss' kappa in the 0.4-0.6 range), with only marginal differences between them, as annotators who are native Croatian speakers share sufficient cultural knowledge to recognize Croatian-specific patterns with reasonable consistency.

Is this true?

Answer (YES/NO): NO